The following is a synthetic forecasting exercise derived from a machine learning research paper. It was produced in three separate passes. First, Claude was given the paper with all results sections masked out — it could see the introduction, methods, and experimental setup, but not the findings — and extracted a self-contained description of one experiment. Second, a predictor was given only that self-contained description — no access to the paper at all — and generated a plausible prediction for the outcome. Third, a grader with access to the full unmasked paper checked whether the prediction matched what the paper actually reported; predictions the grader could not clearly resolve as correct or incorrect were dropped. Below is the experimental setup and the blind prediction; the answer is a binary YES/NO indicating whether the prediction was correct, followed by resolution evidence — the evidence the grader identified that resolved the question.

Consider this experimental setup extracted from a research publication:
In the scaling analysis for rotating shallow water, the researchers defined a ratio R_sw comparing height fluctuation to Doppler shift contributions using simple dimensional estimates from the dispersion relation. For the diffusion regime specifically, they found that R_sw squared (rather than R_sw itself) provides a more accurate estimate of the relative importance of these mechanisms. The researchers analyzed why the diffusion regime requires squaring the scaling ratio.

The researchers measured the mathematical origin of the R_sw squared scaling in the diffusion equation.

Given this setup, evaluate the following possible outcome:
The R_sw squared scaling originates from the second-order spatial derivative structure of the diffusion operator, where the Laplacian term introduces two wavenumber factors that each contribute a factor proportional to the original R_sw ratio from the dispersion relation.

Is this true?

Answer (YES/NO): NO